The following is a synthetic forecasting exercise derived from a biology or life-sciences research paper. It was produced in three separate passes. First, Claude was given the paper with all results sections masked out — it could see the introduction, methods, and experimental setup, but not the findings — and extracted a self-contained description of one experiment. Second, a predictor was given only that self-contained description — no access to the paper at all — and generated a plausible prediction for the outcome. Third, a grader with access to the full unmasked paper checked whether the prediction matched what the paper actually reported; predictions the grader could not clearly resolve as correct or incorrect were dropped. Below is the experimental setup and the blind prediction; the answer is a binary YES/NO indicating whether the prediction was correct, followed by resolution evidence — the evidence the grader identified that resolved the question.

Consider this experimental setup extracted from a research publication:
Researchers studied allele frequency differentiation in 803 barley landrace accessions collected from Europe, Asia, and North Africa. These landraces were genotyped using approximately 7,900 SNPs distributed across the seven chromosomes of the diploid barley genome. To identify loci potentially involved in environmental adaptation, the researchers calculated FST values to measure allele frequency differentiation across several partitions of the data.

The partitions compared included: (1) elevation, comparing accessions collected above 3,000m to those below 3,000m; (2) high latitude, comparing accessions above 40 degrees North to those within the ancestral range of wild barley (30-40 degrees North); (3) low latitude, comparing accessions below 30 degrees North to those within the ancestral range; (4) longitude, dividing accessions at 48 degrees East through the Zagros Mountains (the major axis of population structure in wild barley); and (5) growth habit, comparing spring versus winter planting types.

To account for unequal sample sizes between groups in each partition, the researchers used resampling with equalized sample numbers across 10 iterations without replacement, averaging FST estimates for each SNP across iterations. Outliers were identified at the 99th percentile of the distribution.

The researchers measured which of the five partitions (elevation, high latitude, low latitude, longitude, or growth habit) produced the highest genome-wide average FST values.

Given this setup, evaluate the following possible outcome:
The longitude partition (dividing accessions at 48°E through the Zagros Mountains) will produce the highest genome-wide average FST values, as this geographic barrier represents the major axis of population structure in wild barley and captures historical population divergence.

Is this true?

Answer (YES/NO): YES